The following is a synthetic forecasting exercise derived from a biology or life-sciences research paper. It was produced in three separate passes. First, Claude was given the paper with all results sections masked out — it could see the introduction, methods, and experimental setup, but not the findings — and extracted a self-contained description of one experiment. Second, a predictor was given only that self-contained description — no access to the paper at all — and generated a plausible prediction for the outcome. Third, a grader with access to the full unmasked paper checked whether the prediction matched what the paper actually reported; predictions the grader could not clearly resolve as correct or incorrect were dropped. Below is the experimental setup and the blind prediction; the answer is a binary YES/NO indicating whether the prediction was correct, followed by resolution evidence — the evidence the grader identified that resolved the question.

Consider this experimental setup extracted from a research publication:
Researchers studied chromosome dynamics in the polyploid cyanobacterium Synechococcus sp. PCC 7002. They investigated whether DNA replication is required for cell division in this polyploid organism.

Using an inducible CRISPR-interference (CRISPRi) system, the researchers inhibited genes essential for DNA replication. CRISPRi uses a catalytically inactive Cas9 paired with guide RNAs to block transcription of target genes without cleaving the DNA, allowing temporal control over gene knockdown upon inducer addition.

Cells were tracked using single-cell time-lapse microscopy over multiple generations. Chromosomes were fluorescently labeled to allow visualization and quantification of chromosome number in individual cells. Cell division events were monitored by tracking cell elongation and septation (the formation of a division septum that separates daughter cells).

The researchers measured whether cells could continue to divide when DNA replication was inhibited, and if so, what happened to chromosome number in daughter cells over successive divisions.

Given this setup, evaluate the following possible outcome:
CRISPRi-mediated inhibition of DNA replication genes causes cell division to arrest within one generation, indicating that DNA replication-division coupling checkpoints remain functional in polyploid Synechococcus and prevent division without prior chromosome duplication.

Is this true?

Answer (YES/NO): NO